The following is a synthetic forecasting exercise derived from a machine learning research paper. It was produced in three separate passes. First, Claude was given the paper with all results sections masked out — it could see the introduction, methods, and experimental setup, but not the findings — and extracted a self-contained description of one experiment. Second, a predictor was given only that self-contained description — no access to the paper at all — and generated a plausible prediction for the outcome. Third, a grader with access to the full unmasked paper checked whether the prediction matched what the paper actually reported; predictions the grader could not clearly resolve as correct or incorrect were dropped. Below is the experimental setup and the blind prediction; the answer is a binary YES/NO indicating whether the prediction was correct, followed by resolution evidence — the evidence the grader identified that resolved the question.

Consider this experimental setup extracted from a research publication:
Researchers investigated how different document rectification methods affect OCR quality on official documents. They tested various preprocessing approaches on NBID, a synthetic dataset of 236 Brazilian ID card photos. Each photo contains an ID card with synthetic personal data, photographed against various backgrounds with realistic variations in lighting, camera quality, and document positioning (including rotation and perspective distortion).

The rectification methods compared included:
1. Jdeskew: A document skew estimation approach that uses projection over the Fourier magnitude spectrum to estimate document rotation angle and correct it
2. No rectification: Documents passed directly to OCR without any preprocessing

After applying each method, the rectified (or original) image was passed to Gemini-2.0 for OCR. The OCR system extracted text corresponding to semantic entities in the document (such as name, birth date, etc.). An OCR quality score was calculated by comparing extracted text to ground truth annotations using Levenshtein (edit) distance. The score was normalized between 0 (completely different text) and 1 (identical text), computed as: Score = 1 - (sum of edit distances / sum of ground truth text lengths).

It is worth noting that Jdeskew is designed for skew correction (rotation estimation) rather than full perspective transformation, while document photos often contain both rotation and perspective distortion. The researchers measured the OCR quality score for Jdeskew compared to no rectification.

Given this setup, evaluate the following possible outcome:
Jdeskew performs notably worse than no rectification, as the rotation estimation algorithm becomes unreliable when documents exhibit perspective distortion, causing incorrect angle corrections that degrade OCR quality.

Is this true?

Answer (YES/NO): NO